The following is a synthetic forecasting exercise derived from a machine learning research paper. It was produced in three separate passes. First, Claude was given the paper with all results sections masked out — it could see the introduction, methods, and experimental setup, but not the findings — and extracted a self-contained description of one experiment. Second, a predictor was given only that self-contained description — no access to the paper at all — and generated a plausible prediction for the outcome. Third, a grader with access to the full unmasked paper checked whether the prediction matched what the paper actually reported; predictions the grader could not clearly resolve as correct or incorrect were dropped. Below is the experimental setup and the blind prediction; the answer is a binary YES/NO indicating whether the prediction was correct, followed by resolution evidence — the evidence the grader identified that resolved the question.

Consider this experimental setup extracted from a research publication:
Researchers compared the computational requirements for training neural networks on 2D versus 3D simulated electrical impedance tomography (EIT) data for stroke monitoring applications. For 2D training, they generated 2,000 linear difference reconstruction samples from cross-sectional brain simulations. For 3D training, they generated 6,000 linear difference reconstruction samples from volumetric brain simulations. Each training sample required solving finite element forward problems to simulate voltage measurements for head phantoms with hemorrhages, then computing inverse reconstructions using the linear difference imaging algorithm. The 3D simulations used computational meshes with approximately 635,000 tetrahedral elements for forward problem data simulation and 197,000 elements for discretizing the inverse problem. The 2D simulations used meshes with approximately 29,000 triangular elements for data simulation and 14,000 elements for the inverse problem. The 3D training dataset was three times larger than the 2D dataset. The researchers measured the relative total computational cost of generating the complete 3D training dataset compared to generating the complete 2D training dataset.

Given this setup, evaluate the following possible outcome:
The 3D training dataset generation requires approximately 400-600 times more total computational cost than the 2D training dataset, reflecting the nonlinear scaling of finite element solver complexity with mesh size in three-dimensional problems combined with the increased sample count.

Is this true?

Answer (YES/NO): NO